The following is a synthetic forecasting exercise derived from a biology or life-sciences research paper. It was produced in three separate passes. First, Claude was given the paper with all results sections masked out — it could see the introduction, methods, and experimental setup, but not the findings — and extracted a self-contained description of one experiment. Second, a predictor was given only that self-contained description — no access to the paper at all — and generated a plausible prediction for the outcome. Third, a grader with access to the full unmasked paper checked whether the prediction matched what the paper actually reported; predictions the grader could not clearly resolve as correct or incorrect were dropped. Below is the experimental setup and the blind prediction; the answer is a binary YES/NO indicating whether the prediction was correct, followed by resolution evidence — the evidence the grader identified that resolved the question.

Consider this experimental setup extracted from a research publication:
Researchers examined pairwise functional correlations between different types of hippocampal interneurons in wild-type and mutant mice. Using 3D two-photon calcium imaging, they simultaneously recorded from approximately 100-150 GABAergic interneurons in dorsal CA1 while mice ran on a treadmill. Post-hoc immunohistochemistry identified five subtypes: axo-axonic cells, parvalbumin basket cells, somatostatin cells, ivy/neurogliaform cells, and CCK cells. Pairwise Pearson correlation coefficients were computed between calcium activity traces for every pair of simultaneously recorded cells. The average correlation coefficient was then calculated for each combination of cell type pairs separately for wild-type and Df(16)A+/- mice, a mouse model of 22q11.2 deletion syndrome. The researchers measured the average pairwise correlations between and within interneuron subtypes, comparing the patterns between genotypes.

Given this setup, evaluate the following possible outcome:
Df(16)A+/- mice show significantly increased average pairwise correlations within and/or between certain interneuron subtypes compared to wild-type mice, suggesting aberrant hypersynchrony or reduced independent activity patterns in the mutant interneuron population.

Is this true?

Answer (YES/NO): NO